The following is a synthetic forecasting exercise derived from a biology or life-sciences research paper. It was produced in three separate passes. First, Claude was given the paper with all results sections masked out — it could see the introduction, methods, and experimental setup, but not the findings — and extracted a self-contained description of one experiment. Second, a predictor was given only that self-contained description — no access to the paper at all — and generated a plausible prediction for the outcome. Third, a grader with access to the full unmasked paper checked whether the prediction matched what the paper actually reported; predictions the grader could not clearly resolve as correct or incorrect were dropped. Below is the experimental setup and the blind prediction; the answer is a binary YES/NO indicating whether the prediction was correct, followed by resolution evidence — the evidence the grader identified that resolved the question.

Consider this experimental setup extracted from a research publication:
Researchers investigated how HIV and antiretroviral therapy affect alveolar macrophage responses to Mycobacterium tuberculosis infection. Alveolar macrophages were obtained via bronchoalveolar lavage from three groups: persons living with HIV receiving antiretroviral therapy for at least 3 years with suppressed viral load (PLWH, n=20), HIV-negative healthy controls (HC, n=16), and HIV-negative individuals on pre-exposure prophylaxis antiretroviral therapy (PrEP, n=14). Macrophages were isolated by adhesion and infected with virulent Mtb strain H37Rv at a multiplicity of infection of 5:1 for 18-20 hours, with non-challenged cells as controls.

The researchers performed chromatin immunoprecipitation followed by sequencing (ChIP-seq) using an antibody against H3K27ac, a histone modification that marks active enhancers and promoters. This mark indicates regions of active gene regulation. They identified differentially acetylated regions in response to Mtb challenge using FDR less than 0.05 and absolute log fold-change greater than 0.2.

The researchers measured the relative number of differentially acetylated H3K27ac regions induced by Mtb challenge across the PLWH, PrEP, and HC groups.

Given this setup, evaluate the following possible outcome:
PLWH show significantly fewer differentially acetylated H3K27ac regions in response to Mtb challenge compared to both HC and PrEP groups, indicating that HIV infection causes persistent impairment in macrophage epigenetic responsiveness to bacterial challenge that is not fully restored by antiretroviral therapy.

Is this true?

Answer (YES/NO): NO